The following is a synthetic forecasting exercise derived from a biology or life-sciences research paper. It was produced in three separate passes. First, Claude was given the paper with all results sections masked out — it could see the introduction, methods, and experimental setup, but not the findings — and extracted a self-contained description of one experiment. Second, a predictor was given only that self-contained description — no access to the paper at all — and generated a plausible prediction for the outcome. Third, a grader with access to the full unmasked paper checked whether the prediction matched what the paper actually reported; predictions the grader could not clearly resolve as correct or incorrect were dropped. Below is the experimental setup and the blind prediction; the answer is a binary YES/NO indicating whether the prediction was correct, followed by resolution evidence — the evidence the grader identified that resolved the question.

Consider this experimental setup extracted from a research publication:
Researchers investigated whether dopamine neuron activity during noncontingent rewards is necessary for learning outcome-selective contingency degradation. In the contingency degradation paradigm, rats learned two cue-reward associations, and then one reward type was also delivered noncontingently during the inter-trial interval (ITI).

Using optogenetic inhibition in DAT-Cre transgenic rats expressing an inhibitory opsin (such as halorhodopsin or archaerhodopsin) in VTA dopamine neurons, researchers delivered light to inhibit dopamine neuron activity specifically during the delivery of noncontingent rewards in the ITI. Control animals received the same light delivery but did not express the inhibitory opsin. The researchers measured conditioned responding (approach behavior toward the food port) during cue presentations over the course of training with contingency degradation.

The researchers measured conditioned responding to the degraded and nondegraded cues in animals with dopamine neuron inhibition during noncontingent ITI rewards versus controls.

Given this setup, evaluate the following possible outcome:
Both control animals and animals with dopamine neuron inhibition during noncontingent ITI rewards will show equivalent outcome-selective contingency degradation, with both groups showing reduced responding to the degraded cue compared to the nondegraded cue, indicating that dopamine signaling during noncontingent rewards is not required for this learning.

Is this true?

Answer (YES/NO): YES